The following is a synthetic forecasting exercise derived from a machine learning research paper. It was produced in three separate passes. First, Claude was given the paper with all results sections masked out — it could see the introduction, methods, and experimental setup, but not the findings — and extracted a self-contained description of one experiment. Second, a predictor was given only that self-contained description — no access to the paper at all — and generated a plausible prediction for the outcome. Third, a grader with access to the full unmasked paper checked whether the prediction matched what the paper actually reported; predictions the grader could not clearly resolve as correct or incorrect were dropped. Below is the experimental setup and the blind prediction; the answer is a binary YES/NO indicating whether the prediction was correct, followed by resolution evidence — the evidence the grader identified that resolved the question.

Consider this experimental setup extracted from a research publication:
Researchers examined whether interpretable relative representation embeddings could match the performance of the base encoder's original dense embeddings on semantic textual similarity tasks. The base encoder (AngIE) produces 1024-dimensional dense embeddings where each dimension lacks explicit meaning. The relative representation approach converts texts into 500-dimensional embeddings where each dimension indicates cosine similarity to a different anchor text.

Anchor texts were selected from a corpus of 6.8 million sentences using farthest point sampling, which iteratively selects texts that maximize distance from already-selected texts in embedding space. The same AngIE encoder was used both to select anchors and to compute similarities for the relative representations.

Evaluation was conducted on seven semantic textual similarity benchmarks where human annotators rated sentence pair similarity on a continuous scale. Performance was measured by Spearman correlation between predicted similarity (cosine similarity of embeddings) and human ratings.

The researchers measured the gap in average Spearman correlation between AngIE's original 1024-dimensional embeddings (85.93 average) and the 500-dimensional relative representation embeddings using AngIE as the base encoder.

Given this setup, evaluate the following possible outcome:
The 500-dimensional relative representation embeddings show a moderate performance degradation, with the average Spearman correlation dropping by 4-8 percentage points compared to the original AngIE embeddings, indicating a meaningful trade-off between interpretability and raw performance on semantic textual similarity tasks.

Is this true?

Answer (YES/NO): NO